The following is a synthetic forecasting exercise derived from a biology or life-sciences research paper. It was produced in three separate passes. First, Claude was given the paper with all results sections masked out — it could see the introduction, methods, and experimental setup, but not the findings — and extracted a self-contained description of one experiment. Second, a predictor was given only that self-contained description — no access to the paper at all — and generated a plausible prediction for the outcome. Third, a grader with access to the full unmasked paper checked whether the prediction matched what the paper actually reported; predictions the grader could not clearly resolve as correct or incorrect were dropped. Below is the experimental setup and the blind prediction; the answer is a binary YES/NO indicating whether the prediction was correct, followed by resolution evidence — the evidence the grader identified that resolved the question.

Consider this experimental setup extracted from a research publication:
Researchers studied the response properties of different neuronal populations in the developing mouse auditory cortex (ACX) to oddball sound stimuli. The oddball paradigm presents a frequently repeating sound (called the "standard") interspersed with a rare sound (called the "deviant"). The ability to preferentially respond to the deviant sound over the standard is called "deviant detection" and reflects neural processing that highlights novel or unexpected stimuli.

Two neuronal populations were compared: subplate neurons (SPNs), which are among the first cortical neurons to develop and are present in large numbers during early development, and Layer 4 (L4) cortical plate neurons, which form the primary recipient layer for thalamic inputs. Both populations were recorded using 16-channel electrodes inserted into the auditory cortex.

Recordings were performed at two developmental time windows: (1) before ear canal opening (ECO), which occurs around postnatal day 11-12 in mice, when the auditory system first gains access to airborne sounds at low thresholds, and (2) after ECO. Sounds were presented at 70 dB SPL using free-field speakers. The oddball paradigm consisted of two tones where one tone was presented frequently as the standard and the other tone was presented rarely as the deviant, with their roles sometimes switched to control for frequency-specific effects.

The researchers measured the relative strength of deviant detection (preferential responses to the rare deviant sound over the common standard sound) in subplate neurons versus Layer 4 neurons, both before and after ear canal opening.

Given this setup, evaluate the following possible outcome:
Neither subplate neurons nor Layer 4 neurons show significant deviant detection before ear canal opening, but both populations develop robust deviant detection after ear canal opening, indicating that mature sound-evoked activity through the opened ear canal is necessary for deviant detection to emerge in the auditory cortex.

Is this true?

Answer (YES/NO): NO